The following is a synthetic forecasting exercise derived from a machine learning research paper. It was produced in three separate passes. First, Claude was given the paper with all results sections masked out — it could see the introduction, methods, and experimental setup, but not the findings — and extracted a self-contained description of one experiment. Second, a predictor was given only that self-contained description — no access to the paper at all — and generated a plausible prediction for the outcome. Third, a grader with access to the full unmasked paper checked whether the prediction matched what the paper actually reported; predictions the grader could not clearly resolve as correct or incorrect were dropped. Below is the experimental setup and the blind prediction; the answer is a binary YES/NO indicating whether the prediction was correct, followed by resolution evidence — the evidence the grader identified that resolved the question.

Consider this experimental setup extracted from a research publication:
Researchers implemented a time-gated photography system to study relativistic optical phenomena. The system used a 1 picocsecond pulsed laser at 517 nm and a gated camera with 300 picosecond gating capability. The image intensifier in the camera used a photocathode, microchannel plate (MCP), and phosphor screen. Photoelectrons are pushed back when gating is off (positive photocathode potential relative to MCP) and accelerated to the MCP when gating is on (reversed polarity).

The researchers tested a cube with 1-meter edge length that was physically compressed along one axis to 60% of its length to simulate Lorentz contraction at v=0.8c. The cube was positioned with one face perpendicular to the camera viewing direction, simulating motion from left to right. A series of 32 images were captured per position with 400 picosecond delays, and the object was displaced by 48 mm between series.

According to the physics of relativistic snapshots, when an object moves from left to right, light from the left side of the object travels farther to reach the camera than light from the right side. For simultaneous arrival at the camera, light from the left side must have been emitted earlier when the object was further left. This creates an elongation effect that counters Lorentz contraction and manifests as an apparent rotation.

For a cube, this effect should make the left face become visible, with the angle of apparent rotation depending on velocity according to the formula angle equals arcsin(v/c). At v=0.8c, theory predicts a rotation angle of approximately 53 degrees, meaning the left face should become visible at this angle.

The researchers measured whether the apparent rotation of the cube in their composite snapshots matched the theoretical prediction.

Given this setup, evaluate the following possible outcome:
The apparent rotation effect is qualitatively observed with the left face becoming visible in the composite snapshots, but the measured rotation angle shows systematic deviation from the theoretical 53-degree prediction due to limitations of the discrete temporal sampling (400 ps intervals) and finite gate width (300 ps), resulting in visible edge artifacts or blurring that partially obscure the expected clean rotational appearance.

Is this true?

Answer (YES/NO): NO